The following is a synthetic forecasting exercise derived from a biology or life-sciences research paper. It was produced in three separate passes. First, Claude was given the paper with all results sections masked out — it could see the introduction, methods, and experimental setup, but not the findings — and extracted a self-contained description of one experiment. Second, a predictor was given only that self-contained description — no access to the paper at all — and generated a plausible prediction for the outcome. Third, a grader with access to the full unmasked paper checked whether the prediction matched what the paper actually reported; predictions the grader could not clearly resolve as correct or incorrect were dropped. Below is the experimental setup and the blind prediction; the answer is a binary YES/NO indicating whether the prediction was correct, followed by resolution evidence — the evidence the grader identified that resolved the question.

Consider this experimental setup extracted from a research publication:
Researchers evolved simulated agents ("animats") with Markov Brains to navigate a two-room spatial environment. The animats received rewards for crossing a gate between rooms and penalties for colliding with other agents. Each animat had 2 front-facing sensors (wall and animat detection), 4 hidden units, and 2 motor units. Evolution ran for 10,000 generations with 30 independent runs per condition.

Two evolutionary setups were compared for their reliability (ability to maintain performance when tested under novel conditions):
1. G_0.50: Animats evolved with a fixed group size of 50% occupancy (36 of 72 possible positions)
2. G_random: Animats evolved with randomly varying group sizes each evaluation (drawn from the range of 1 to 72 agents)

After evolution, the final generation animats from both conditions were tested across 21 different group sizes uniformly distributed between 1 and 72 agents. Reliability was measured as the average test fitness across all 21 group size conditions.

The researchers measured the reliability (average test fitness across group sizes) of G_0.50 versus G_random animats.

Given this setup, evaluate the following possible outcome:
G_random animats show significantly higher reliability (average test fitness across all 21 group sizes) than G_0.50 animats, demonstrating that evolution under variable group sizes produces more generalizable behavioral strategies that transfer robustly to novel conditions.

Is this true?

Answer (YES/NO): YES